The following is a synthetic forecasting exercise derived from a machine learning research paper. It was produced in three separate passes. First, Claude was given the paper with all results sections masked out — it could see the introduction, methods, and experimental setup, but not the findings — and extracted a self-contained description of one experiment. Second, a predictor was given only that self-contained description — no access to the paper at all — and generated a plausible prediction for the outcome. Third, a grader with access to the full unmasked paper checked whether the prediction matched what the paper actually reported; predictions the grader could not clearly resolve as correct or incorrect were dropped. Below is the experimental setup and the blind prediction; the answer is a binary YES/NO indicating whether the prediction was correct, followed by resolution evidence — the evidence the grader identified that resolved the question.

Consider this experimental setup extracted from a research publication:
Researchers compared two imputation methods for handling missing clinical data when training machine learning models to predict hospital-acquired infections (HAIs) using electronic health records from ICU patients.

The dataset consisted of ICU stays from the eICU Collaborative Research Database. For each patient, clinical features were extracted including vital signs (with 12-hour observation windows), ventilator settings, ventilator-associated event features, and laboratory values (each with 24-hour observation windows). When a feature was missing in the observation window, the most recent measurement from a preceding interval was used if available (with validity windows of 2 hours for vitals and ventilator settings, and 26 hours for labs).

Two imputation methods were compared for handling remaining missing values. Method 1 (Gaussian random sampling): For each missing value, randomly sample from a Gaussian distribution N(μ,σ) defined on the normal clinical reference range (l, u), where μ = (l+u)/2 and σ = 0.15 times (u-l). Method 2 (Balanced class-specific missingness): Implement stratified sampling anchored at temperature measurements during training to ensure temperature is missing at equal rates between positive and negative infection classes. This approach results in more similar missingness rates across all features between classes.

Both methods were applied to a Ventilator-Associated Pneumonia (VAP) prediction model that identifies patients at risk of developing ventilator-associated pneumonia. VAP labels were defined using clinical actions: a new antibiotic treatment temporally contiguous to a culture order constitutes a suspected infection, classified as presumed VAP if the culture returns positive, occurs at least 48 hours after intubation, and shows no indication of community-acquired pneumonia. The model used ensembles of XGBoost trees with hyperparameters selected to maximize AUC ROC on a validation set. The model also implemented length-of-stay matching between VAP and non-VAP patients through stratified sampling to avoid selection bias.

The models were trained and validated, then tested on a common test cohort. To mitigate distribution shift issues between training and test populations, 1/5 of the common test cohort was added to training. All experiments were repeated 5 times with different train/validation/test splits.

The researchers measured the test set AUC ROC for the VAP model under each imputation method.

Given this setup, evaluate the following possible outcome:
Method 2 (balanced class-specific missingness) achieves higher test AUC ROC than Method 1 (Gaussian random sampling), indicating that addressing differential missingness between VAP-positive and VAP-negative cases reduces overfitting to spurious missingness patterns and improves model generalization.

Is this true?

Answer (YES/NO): YES